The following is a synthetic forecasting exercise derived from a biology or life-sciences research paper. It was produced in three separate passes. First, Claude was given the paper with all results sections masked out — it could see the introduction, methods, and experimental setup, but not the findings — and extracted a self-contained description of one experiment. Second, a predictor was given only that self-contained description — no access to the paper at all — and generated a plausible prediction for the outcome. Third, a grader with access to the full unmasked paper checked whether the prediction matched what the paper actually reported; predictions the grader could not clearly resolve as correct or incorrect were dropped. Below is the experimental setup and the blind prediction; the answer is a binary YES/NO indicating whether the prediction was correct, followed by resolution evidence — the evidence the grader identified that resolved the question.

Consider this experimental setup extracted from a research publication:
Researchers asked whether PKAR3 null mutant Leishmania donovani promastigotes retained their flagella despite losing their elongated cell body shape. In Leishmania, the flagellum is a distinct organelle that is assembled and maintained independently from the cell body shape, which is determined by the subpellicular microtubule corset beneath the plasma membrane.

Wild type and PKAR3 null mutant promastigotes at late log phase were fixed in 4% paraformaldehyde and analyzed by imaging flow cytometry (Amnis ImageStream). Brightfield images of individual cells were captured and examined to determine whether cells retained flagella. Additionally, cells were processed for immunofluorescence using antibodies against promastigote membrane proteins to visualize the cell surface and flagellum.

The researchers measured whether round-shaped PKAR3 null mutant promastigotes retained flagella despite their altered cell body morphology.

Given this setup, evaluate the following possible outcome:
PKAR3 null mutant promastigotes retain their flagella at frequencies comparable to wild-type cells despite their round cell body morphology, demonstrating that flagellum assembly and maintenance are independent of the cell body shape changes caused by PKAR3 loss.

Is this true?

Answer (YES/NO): YES